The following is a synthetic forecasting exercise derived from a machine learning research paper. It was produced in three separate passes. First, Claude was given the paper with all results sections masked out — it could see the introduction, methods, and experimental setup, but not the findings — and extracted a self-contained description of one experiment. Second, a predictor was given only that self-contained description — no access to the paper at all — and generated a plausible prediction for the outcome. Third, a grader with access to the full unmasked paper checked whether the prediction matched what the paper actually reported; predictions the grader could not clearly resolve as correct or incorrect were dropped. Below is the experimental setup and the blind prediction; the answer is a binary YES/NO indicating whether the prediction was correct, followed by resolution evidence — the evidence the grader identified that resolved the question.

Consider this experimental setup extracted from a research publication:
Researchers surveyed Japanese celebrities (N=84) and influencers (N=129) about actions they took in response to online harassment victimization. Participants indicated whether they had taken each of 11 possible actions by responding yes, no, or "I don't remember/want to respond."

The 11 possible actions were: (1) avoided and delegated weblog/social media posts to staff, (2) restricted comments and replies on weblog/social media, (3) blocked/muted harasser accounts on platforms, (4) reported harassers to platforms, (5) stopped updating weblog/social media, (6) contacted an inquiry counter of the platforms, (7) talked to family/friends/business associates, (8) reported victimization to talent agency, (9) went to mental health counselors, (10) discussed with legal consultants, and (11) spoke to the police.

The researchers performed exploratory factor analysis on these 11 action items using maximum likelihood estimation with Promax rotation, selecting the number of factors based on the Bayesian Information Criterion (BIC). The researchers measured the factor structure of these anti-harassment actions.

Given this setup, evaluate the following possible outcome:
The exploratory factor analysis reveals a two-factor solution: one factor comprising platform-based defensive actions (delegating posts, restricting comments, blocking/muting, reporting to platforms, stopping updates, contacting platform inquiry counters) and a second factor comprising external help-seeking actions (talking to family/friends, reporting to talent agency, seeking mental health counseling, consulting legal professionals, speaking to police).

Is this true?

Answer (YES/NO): YES